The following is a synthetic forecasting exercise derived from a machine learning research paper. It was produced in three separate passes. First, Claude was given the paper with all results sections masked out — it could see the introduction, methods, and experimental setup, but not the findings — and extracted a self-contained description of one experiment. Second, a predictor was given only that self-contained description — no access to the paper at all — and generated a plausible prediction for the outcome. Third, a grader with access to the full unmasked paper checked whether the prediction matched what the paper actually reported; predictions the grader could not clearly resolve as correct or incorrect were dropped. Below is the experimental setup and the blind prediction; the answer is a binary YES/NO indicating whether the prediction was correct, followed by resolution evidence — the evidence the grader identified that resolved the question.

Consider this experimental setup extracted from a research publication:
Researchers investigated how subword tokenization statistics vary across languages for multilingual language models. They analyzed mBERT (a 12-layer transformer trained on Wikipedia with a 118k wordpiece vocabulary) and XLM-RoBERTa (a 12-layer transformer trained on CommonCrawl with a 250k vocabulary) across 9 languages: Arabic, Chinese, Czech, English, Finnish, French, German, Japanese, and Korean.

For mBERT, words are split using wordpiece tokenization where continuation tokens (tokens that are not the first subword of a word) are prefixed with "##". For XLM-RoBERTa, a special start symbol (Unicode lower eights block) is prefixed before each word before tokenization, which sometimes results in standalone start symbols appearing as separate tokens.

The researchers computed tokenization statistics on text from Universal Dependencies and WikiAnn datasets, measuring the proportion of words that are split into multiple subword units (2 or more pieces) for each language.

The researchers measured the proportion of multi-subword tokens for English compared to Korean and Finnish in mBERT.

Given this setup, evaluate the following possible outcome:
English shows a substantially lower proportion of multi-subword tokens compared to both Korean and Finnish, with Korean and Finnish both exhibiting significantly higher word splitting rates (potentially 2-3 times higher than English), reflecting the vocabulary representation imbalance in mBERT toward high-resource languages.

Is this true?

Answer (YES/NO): NO